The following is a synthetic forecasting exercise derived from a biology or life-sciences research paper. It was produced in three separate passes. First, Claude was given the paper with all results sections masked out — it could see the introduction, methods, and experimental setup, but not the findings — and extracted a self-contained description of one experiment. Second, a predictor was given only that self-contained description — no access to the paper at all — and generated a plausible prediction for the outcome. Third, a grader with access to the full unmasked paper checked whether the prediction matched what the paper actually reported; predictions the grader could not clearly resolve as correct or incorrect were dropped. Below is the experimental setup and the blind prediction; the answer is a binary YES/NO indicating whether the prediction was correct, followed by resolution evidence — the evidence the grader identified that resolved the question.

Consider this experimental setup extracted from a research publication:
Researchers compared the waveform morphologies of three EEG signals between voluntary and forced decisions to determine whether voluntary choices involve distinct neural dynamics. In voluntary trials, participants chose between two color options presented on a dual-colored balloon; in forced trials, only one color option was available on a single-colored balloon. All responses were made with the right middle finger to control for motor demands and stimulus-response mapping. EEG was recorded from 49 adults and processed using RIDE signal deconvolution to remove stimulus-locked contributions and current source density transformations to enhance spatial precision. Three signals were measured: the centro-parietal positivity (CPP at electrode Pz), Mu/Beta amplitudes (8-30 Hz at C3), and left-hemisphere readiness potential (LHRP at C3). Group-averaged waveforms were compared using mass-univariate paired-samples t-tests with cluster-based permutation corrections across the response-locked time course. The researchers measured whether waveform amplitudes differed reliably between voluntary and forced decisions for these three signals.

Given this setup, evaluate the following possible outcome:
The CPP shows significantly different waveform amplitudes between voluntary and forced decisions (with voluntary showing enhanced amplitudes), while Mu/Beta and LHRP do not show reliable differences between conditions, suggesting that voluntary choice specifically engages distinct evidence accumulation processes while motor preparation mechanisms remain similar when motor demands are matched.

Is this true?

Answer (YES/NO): NO